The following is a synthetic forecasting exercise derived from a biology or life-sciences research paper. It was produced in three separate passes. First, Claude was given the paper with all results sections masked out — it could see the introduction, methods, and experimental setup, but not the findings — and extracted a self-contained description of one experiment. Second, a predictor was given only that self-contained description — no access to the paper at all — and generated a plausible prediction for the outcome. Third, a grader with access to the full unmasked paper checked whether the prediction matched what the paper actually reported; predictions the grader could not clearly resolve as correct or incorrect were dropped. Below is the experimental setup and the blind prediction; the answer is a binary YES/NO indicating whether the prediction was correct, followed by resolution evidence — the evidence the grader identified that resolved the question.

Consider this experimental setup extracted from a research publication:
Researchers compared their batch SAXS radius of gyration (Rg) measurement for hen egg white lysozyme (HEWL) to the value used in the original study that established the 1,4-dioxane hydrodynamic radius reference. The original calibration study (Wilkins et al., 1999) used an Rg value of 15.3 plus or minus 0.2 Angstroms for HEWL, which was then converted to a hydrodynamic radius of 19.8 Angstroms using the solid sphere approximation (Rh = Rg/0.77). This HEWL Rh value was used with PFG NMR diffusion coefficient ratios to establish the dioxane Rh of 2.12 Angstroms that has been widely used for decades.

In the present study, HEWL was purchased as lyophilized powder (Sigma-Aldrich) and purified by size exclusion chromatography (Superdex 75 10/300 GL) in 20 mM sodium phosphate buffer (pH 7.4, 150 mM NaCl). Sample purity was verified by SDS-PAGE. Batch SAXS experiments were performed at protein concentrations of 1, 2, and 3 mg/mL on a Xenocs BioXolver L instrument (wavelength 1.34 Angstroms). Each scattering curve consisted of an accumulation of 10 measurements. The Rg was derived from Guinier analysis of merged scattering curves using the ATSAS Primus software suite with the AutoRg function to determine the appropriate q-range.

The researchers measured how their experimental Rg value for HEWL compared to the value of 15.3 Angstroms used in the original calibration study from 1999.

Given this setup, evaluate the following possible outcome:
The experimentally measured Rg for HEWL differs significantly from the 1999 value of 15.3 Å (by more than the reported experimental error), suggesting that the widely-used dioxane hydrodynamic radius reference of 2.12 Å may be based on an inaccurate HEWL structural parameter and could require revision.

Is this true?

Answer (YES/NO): NO